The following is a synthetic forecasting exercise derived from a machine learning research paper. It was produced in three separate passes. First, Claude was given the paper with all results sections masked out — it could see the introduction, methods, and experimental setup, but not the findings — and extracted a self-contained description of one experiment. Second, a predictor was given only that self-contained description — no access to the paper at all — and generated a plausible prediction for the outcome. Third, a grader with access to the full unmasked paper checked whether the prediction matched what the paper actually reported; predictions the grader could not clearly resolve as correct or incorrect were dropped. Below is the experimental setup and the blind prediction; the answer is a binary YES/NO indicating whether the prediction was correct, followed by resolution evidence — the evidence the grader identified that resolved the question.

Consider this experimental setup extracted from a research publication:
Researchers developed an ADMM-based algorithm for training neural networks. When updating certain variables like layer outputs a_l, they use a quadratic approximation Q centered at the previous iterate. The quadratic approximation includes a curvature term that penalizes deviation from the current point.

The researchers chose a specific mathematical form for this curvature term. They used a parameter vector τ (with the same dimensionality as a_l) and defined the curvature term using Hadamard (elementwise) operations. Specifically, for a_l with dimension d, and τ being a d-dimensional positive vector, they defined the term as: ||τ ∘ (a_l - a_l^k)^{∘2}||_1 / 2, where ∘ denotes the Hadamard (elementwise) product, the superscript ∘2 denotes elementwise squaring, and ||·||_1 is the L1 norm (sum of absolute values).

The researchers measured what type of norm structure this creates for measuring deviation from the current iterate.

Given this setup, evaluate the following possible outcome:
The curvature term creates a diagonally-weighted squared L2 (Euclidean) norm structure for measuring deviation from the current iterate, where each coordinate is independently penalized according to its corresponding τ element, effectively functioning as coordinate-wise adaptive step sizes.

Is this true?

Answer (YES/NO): YES